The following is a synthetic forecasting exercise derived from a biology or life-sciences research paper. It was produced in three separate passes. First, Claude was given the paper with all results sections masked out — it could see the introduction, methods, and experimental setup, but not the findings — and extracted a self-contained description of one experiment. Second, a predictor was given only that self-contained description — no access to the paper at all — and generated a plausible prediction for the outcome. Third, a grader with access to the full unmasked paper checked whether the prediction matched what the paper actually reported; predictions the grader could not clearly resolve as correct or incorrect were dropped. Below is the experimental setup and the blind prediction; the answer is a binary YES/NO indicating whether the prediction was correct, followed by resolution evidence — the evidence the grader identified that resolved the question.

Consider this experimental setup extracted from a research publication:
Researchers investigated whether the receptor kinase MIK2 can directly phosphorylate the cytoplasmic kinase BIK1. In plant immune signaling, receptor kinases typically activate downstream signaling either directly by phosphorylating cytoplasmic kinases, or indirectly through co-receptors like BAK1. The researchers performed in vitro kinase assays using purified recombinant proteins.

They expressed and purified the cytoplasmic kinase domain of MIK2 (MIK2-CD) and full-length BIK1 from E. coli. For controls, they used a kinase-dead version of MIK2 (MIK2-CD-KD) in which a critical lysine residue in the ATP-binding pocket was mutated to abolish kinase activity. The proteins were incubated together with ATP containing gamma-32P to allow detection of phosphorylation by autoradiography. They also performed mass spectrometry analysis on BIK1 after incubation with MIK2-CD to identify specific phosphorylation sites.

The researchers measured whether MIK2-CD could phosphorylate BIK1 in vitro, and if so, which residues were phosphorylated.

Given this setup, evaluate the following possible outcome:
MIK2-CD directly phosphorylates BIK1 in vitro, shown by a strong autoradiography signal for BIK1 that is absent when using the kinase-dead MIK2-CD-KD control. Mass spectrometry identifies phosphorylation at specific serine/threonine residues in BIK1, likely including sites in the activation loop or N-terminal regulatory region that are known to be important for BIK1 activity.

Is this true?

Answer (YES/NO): NO